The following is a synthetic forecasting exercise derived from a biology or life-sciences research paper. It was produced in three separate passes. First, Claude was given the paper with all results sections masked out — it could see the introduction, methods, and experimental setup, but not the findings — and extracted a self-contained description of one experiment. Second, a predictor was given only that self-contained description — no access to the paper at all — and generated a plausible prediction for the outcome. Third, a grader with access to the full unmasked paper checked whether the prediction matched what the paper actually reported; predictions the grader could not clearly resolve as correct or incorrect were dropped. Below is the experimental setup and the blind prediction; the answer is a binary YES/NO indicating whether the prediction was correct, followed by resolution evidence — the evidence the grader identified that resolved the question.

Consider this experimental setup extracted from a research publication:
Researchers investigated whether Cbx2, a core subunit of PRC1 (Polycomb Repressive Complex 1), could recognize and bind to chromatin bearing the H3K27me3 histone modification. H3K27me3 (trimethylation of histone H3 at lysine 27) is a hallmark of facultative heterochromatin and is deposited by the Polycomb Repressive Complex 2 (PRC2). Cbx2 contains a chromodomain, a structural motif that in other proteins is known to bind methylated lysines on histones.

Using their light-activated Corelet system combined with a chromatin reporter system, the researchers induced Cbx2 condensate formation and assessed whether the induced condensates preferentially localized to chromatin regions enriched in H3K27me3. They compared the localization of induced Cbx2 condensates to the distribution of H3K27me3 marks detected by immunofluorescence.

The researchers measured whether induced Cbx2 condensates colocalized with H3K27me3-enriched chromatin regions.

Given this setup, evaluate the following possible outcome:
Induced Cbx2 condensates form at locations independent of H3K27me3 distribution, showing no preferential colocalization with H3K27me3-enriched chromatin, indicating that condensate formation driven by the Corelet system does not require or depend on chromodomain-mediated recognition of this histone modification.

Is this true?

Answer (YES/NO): NO